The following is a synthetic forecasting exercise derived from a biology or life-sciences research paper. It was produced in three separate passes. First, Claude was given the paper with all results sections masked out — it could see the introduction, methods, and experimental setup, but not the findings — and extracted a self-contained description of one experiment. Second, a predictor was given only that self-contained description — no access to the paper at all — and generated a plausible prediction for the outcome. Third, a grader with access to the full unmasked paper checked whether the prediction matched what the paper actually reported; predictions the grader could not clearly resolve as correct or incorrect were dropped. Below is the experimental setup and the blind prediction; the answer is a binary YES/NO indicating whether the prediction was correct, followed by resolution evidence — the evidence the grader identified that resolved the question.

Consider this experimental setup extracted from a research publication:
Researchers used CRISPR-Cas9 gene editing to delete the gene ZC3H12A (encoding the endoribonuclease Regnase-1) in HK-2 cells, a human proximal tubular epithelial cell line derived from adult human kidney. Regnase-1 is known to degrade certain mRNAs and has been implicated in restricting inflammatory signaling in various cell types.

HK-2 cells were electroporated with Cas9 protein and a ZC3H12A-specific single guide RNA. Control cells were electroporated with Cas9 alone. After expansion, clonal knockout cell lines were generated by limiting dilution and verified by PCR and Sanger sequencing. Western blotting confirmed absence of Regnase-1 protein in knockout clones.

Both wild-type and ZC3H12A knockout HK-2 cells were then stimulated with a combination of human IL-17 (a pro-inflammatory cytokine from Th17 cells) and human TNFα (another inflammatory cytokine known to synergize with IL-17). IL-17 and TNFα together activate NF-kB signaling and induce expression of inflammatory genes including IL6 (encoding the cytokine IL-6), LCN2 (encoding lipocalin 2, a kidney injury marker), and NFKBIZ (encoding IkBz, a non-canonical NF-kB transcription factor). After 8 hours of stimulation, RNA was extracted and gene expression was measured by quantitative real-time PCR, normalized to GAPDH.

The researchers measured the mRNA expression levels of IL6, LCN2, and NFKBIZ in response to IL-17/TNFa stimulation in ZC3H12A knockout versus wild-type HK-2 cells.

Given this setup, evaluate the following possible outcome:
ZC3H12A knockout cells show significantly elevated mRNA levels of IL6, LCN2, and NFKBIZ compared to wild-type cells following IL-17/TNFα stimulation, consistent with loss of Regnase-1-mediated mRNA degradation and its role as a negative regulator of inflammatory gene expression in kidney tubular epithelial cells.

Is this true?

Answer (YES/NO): YES